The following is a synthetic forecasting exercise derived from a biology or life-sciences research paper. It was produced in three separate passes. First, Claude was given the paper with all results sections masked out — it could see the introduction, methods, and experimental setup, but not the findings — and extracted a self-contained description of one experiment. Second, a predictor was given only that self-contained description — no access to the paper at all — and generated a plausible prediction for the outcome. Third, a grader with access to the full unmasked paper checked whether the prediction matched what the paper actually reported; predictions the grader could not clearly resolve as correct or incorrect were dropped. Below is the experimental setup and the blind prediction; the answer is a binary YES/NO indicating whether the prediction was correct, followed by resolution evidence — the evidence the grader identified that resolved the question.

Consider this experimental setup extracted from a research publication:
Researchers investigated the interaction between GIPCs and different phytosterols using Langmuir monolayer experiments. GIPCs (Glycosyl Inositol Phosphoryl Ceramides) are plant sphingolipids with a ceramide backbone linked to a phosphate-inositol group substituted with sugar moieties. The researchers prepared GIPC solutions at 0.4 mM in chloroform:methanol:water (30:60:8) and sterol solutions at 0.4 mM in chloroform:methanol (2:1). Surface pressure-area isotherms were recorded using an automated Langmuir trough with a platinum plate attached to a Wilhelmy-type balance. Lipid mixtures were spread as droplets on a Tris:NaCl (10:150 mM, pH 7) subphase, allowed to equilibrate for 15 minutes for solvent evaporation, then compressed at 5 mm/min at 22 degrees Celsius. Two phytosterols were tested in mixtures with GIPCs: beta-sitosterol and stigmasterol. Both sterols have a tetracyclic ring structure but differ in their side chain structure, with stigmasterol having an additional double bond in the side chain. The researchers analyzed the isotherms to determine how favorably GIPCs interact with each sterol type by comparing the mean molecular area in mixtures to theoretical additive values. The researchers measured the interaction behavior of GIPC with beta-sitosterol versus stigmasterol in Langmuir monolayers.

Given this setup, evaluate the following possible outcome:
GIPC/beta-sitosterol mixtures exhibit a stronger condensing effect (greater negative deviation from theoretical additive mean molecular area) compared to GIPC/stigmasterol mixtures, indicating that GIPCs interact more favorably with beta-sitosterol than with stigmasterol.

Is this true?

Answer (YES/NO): YES